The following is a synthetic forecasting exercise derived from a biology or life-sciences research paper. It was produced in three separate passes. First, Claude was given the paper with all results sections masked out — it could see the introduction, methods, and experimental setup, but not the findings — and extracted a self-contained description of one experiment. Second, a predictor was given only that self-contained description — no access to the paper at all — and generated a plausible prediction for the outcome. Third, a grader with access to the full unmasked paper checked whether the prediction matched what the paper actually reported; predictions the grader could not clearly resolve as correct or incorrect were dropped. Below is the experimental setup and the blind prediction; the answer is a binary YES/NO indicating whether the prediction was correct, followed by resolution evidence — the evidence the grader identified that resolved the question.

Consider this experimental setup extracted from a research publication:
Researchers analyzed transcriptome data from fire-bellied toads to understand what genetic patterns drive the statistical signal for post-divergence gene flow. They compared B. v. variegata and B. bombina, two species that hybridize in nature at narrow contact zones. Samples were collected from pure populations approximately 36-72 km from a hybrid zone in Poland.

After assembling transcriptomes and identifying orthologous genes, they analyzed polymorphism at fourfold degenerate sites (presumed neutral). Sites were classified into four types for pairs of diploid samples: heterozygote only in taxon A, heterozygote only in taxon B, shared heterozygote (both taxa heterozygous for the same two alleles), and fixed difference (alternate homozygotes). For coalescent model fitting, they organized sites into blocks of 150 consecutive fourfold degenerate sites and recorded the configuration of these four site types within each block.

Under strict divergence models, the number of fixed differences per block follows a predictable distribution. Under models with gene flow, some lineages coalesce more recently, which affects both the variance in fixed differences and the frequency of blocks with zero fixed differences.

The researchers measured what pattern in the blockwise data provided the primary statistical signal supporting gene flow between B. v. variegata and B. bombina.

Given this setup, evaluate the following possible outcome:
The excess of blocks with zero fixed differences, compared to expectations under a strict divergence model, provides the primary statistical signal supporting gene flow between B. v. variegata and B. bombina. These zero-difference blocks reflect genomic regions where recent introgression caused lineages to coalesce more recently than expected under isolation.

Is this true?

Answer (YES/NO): YES